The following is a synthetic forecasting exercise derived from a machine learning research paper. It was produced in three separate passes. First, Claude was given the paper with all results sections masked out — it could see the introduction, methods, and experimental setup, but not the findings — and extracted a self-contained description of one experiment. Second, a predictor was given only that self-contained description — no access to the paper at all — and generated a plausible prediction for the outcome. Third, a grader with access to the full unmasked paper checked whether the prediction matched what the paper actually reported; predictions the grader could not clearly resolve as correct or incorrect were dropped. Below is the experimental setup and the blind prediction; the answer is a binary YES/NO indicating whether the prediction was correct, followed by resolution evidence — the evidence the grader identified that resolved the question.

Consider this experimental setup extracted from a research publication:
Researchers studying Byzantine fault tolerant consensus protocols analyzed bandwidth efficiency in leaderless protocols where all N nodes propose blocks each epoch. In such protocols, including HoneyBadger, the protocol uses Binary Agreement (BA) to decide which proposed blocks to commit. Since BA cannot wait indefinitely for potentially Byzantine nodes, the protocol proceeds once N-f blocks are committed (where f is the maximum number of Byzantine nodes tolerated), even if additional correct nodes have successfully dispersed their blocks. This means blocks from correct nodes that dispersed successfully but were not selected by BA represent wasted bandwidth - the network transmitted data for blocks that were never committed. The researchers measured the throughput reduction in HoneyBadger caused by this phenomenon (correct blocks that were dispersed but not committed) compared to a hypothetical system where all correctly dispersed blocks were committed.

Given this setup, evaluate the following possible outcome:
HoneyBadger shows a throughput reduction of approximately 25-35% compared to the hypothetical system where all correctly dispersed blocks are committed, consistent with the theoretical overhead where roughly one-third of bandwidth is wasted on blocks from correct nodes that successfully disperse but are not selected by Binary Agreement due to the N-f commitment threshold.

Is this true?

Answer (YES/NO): YES